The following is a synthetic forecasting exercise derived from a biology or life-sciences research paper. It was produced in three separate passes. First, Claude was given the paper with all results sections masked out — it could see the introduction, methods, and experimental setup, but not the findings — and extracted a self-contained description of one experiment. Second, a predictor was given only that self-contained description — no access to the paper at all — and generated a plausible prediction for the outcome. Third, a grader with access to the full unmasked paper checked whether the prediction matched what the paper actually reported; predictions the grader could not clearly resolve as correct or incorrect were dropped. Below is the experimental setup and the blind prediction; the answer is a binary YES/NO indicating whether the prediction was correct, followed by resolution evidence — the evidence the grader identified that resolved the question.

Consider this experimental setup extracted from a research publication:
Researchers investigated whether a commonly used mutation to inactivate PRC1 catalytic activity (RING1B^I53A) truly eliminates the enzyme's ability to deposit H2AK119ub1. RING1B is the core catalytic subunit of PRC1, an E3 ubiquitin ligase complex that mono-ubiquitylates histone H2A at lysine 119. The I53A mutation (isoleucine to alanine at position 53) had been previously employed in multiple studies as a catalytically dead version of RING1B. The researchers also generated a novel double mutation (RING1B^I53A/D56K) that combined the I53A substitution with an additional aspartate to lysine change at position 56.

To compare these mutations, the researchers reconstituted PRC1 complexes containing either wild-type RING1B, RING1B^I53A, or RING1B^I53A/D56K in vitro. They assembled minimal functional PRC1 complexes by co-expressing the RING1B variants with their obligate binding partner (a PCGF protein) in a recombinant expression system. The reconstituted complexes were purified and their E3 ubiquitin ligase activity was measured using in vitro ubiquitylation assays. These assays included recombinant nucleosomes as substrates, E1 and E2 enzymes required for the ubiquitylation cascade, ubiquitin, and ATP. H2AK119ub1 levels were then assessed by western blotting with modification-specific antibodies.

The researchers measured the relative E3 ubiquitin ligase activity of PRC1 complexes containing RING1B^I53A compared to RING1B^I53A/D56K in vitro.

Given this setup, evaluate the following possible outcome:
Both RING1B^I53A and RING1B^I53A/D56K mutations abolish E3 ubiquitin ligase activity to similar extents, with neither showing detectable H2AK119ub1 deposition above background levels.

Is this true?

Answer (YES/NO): NO